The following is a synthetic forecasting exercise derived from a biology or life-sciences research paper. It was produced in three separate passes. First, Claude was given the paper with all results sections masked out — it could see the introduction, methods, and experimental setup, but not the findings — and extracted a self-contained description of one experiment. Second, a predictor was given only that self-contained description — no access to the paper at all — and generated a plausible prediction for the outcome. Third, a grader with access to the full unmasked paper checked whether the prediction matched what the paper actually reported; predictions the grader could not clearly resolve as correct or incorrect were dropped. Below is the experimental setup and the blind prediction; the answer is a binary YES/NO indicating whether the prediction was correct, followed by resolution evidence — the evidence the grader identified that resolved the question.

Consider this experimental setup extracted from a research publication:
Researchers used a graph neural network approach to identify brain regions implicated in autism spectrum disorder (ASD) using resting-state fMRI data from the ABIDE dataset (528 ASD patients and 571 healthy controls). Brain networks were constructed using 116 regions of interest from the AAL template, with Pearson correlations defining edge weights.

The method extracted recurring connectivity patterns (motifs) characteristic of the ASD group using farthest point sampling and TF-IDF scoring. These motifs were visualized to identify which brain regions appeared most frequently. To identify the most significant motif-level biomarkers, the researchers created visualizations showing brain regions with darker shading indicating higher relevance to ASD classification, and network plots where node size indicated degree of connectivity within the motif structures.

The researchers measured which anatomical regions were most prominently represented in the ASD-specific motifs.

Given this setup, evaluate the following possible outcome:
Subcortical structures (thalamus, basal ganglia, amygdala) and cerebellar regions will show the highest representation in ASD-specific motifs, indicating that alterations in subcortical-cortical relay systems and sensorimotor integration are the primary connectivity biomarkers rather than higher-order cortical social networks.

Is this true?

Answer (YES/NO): NO